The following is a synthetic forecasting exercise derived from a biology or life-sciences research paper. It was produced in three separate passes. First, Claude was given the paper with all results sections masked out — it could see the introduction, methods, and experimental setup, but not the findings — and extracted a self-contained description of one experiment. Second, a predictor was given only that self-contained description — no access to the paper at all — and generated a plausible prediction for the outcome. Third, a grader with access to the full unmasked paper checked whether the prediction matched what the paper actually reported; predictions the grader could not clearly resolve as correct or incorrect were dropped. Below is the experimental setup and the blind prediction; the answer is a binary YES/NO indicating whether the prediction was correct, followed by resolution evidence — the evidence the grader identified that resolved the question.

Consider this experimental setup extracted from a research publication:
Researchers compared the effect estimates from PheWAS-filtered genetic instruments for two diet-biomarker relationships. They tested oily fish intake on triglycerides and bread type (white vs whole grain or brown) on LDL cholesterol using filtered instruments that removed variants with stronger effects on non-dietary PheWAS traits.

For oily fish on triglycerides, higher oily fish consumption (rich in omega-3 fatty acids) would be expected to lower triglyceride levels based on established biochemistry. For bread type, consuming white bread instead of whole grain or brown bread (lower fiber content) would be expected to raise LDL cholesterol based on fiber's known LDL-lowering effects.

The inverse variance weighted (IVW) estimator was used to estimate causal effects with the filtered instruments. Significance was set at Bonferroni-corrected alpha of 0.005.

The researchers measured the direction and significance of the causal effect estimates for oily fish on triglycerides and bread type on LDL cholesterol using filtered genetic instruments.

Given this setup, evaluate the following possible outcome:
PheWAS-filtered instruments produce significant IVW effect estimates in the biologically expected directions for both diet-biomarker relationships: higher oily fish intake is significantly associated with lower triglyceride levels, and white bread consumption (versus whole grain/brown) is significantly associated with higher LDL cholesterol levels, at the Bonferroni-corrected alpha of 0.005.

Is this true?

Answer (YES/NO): YES